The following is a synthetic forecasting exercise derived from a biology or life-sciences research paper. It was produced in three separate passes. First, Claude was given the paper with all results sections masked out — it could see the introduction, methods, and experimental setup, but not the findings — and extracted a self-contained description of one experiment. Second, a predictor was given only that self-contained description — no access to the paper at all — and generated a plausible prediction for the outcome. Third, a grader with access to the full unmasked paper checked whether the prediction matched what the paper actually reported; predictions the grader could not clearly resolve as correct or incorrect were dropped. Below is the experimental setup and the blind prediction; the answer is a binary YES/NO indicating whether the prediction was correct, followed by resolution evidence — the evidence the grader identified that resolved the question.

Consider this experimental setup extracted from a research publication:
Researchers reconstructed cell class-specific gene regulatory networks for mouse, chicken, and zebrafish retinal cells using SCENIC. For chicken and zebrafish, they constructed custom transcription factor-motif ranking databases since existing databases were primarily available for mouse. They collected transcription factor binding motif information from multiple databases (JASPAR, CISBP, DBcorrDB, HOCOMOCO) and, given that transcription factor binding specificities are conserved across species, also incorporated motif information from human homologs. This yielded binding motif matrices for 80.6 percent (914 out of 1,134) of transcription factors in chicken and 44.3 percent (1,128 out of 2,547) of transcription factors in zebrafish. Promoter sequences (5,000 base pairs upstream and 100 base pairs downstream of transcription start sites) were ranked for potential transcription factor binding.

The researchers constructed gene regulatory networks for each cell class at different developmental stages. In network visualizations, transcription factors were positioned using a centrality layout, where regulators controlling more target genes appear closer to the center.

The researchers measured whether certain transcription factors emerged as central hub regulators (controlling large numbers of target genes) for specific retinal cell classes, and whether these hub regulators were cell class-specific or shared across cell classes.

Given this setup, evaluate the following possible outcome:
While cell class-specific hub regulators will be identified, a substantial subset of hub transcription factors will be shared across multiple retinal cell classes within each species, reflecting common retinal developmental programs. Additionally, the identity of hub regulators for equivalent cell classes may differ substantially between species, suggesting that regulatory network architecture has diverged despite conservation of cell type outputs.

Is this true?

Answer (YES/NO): NO